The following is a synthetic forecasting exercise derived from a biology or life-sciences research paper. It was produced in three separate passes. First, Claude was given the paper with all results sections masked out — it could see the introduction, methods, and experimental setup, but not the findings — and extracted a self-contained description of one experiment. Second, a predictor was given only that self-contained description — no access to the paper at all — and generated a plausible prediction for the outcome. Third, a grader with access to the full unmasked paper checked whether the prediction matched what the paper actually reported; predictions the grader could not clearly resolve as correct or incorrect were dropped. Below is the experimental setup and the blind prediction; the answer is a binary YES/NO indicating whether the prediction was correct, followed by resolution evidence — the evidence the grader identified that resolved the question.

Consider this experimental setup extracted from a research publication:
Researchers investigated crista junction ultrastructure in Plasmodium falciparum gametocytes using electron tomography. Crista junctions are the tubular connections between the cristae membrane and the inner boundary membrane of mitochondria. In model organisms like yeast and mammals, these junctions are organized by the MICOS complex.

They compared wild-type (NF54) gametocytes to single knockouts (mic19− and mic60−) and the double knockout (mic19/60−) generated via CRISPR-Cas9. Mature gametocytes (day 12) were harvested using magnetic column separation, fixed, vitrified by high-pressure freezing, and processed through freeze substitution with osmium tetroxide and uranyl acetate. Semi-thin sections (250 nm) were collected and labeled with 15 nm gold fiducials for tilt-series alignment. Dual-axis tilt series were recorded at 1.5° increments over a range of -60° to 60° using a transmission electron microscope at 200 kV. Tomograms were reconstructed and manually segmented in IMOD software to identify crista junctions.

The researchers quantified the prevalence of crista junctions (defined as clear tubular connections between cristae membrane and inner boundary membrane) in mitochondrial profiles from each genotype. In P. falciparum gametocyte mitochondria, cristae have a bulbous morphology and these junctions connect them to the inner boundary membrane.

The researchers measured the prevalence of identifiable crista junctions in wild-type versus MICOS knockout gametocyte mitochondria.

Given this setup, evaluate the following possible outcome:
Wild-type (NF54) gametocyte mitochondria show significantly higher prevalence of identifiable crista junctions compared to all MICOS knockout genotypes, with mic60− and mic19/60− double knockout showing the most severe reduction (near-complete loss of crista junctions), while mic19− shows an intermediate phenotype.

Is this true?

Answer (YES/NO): NO